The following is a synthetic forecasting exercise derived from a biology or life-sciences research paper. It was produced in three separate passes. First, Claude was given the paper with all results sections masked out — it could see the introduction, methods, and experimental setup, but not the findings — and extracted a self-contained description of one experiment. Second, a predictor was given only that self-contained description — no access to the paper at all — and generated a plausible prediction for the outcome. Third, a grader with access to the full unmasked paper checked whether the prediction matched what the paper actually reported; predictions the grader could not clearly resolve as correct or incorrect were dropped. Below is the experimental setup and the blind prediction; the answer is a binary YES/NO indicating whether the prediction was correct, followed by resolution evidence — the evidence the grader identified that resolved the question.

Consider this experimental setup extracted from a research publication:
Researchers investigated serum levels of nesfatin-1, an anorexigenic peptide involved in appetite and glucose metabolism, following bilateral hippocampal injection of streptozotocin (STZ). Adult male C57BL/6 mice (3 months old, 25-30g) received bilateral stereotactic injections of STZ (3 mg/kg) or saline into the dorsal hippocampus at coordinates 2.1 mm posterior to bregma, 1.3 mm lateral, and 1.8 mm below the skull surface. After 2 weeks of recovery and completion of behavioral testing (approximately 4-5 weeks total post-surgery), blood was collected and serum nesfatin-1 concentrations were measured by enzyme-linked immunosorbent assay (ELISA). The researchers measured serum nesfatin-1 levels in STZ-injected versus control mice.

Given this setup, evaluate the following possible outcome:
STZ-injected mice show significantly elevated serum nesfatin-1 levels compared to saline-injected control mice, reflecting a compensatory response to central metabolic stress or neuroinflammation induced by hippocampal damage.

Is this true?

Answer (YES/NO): YES